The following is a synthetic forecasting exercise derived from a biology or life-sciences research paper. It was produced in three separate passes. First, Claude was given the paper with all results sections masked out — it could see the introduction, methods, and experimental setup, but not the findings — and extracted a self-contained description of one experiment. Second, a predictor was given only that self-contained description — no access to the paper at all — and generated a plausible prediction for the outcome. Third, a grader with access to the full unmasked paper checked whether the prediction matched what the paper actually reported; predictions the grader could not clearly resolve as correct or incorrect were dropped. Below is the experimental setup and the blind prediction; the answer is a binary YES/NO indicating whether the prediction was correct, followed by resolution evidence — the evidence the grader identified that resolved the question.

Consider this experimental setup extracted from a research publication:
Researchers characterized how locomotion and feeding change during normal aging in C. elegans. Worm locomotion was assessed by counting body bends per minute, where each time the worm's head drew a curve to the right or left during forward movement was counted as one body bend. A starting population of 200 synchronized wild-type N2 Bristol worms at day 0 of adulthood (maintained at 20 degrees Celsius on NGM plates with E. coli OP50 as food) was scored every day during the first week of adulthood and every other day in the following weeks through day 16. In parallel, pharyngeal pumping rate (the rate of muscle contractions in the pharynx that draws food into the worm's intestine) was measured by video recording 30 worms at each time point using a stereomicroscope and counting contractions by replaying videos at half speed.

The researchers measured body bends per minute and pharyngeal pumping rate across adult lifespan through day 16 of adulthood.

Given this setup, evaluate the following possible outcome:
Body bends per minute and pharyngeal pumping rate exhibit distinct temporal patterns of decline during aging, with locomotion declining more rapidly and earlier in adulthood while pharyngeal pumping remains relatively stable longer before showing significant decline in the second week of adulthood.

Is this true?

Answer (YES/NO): NO